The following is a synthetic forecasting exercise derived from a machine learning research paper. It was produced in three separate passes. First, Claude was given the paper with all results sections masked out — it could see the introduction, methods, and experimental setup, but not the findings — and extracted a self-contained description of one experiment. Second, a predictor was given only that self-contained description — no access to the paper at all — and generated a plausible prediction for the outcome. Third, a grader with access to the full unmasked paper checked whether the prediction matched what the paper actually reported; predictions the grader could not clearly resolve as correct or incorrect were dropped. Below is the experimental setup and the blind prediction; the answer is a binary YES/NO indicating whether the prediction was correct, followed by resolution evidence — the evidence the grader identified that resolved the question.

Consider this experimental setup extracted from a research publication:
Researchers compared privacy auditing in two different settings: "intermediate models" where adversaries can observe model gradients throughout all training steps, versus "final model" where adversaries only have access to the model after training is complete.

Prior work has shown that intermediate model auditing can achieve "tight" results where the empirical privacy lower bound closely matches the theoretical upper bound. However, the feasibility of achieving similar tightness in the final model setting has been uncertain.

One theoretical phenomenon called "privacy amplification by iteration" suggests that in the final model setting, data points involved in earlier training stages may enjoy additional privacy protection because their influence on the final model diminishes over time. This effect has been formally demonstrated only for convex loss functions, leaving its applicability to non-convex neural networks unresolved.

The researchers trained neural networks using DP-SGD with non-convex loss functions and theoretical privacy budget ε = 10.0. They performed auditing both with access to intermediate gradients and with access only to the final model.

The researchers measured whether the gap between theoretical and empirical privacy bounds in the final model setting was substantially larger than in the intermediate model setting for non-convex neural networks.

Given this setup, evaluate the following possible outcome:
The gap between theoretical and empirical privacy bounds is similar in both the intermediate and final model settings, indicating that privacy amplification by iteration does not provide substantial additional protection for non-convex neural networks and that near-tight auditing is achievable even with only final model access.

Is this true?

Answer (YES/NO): YES